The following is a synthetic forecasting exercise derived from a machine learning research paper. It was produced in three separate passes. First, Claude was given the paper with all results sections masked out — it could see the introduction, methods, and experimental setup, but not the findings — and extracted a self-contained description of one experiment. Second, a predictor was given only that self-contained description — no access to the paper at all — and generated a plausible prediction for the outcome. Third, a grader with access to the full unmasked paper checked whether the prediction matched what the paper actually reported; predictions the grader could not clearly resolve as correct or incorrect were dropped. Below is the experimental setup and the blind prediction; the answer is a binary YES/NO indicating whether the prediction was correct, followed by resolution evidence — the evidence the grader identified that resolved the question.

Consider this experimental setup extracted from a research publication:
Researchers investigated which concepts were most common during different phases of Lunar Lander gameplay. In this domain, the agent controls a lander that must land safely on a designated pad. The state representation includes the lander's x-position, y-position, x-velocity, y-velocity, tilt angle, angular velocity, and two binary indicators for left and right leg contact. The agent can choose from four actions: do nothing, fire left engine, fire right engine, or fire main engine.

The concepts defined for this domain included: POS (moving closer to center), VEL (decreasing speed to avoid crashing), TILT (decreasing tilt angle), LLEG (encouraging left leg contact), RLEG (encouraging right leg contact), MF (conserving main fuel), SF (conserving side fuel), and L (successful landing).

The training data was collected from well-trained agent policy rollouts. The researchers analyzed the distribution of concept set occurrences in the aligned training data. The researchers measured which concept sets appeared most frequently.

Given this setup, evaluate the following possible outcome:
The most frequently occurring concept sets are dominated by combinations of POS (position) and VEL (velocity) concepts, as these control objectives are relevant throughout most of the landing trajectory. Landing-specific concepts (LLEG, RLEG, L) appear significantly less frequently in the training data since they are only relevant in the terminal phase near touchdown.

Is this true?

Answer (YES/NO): NO